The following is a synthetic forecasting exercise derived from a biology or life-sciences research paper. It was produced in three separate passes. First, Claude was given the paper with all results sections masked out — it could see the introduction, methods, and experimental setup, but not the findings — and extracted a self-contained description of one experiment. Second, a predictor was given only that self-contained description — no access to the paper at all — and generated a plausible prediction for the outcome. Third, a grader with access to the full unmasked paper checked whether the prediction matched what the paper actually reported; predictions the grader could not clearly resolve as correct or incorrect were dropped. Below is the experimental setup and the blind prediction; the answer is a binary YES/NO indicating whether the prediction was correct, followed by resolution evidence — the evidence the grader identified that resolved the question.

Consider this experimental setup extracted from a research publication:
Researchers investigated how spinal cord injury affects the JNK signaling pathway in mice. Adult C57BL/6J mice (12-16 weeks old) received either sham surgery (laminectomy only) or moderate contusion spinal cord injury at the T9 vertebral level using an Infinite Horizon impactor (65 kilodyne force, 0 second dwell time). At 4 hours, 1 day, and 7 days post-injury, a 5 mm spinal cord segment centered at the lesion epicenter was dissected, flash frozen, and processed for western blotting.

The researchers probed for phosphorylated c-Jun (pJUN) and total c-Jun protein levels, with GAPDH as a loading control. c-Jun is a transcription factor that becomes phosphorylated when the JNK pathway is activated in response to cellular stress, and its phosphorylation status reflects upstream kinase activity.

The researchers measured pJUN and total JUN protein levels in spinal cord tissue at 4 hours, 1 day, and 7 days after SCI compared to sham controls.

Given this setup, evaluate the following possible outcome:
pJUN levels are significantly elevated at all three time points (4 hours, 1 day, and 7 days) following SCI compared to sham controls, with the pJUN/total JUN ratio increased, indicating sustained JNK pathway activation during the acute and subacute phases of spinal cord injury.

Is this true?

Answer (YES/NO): NO